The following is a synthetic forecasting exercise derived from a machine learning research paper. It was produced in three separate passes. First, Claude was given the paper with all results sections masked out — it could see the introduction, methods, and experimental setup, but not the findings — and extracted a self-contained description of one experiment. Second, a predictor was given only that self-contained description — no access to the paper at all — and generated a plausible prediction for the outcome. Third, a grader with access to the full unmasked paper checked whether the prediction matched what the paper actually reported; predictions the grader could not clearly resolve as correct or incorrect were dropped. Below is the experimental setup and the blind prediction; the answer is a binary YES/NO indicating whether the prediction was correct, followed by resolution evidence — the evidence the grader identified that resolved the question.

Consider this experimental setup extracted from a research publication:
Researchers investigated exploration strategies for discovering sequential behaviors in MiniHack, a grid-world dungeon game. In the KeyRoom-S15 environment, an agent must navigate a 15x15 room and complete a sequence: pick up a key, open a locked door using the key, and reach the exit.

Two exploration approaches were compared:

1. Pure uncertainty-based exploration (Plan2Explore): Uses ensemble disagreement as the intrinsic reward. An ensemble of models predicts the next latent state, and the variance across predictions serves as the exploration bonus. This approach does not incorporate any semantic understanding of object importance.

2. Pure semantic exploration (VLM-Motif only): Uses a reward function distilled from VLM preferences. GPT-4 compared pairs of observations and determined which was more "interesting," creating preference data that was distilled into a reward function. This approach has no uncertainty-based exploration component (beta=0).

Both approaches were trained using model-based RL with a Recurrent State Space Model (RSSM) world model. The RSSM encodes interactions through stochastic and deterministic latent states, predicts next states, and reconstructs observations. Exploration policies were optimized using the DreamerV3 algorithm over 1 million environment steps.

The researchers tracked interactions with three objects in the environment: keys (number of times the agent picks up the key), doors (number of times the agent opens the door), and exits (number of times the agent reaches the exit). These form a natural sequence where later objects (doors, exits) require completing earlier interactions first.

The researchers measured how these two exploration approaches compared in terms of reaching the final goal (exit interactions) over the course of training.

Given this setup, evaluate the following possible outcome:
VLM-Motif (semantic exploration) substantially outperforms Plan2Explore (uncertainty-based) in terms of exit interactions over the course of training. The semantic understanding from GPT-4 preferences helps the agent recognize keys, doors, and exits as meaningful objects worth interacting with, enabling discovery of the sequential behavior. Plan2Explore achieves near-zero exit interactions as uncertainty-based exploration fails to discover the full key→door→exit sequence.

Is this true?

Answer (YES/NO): NO